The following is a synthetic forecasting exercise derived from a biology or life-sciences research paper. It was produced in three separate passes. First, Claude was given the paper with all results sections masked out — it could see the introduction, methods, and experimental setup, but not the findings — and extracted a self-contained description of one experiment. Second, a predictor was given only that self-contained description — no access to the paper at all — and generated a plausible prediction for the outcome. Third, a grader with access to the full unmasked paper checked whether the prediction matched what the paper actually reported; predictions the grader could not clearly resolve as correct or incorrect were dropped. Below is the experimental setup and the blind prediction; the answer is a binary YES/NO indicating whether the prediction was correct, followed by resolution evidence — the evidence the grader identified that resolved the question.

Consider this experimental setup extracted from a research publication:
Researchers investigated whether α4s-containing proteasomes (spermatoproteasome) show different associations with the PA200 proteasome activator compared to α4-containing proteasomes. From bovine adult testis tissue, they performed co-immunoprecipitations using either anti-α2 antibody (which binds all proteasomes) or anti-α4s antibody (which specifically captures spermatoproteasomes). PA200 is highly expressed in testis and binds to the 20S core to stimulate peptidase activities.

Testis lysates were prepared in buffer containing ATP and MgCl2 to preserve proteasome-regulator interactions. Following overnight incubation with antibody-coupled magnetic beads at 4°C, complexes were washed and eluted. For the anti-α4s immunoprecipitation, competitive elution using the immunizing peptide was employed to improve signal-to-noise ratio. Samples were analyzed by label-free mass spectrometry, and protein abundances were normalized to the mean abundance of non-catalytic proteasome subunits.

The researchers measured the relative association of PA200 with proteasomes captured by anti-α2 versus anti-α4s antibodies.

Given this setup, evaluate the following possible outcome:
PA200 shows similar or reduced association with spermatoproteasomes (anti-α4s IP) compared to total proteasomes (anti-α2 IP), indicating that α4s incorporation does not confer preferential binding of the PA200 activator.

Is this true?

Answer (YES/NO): NO